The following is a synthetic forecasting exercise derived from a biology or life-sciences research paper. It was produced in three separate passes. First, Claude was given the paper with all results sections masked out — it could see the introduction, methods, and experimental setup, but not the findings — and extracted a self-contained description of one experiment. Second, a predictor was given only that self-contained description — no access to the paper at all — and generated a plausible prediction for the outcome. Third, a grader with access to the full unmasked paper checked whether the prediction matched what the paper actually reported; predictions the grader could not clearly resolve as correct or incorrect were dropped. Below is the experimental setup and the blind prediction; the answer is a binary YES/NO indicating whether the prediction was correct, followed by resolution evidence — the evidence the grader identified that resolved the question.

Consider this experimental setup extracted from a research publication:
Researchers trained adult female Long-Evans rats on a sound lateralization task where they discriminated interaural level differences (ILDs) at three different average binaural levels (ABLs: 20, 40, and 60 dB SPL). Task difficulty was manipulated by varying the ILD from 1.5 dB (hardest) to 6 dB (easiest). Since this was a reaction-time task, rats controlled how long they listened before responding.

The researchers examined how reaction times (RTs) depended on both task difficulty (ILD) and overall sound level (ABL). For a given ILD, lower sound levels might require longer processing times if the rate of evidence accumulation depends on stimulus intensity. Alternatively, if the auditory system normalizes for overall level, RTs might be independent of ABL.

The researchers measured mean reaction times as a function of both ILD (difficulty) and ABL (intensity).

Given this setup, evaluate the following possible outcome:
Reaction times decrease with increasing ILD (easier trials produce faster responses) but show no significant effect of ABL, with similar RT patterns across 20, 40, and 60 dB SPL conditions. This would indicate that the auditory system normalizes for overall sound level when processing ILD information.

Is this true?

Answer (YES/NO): NO